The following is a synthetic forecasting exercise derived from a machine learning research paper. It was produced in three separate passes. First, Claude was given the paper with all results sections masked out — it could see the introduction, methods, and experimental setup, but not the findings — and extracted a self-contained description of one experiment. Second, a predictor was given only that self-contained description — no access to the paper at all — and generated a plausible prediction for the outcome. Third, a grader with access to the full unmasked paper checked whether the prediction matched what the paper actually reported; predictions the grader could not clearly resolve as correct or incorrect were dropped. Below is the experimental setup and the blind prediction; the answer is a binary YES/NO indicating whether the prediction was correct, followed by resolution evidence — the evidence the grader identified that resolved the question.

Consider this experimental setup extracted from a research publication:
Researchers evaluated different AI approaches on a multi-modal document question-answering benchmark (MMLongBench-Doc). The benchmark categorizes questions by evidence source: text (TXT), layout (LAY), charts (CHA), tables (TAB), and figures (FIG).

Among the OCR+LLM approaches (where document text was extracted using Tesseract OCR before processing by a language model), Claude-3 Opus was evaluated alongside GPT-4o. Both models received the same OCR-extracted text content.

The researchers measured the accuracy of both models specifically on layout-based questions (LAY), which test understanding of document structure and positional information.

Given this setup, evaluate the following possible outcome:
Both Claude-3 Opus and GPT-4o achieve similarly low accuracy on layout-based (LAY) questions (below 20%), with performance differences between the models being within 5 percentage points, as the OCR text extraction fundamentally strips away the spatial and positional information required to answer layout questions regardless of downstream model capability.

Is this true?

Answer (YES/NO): NO